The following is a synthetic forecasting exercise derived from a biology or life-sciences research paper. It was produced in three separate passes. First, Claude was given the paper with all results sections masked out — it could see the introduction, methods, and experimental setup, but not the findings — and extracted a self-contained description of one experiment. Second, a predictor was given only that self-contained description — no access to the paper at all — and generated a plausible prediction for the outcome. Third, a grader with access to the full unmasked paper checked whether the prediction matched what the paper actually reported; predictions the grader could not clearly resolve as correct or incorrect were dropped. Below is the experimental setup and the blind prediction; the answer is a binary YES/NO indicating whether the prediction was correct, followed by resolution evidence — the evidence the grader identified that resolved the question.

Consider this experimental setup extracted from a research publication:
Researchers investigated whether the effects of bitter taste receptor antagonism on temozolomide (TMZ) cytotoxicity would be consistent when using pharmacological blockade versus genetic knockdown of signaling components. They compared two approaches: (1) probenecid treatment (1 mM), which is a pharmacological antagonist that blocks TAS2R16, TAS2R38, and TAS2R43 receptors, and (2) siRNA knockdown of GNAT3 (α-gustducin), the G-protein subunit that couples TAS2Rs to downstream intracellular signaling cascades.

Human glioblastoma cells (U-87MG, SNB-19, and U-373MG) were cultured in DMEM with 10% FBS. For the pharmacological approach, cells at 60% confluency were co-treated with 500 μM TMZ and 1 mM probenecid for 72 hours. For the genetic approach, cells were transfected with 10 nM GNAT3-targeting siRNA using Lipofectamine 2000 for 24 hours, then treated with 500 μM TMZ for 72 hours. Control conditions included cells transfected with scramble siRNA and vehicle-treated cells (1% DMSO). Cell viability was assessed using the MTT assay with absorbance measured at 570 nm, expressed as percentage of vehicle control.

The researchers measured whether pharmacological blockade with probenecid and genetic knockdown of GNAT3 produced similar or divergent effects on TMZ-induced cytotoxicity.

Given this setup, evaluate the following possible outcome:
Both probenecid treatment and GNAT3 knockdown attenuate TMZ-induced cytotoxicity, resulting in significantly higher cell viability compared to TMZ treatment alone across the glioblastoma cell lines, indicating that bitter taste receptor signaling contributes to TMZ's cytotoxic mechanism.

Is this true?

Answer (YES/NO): YES